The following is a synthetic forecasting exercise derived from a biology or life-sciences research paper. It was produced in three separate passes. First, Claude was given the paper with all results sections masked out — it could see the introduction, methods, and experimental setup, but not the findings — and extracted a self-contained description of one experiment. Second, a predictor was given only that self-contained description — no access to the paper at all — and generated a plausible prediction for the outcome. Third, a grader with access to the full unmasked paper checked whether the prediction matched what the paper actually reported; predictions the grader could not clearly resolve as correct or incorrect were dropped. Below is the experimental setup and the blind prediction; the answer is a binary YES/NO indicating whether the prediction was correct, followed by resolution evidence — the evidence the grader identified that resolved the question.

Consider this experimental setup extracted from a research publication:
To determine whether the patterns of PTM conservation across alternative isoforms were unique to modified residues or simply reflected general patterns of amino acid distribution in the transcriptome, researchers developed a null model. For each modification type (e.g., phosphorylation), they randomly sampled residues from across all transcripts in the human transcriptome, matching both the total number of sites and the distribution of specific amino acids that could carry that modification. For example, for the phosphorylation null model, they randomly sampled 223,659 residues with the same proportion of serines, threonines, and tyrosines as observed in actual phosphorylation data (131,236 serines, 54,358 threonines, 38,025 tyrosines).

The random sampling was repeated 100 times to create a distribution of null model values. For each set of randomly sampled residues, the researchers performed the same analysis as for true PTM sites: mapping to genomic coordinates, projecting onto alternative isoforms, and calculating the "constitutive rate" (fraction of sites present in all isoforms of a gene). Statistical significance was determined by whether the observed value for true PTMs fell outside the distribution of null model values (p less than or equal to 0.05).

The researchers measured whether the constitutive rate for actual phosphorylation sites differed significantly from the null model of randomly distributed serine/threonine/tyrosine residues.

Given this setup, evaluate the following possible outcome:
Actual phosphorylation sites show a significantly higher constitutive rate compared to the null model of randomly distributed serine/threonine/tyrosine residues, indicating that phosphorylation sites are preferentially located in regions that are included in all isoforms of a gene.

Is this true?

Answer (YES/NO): NO